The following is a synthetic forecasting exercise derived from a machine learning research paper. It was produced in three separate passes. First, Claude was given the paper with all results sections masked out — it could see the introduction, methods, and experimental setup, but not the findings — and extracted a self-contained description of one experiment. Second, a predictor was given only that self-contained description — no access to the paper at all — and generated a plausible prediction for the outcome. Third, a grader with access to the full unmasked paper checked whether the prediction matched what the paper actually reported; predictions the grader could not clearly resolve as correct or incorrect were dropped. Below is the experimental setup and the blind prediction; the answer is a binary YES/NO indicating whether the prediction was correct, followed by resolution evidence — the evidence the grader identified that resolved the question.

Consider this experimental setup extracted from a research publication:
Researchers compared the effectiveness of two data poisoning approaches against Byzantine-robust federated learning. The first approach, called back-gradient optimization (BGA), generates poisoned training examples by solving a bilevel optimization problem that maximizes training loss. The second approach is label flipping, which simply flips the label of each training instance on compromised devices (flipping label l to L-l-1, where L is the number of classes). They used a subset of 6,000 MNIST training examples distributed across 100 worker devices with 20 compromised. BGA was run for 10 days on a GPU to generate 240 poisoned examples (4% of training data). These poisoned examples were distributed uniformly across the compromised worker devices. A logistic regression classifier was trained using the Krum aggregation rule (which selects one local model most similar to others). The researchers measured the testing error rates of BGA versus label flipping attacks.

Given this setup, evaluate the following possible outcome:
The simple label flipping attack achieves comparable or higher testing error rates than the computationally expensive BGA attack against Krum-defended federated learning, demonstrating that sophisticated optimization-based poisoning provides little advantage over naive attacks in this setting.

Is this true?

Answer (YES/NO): NO